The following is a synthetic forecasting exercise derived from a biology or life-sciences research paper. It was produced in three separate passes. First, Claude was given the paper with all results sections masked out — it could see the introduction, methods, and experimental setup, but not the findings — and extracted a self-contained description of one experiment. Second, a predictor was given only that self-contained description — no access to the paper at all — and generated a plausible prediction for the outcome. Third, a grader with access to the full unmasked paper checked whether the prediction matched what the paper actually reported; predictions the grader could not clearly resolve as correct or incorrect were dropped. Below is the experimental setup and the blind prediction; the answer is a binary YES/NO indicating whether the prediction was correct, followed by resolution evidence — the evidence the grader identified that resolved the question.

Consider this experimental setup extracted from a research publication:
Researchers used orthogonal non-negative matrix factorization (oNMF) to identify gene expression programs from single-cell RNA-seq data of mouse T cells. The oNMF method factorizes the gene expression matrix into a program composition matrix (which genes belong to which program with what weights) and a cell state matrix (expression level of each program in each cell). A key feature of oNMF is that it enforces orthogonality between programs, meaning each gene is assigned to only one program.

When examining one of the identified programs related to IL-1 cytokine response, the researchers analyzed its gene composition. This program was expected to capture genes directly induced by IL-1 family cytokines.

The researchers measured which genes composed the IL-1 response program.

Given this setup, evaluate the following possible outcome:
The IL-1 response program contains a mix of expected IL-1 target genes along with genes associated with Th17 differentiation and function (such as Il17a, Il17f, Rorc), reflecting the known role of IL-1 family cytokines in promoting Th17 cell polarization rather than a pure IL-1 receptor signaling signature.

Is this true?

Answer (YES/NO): NO